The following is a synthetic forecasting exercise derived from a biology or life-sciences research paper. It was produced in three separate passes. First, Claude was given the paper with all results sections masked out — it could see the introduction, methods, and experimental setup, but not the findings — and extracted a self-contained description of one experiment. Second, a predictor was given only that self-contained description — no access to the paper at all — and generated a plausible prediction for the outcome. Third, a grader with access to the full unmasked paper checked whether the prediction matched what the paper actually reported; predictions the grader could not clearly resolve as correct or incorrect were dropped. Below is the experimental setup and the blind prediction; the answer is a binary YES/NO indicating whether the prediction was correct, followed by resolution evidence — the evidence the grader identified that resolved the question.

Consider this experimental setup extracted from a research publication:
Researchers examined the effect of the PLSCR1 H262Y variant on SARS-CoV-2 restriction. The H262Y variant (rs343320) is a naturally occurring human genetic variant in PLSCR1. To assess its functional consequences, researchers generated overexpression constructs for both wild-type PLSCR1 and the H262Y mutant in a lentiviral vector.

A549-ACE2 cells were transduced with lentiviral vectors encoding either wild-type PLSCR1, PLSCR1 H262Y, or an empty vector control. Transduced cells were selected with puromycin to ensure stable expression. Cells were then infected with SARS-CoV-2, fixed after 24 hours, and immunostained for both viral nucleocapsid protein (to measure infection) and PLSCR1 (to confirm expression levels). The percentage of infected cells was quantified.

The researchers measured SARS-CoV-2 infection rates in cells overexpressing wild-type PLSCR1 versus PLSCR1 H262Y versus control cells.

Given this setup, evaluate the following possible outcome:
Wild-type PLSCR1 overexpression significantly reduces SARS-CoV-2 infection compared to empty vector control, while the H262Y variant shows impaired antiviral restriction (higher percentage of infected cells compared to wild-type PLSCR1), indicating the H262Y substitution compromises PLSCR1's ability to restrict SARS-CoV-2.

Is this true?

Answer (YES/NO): YES